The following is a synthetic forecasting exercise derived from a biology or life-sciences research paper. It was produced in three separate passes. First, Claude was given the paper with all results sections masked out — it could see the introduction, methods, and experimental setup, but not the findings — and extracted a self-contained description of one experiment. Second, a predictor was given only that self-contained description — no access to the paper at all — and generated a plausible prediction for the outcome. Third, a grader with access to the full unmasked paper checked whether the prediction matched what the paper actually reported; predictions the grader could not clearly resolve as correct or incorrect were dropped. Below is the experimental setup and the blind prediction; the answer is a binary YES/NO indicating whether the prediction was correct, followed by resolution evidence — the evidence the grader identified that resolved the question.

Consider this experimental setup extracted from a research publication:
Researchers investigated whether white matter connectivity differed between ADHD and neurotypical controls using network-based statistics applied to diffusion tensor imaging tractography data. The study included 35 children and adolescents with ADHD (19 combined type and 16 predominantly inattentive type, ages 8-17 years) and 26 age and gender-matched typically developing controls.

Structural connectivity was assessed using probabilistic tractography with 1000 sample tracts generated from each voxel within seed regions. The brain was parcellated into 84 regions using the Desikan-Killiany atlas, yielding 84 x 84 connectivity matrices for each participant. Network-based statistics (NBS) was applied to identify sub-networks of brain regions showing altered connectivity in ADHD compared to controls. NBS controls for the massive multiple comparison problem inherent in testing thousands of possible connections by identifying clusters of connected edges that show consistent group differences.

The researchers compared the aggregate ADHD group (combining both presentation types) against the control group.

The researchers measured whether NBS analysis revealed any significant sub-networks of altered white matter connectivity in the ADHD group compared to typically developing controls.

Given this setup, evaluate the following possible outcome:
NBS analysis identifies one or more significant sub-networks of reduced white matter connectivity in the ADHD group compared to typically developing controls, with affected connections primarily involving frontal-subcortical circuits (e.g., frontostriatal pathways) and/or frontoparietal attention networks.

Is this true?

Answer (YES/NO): NO